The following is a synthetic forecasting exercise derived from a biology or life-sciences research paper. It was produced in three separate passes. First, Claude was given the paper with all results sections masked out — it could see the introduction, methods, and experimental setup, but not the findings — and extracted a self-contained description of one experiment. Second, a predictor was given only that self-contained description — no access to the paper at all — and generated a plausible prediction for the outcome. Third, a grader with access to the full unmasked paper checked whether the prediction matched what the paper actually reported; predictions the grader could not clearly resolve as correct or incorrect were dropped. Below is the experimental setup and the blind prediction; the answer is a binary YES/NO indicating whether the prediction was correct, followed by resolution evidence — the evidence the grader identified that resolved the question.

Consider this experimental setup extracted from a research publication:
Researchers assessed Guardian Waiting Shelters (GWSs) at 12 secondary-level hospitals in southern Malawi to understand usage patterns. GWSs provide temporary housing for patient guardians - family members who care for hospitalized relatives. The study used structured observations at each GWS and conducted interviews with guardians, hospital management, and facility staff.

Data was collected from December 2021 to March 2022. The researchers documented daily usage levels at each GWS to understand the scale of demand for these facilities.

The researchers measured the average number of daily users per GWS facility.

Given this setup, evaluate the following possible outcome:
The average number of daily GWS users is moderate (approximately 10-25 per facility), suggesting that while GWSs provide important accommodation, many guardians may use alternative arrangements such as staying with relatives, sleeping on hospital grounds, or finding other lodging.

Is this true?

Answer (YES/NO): NO